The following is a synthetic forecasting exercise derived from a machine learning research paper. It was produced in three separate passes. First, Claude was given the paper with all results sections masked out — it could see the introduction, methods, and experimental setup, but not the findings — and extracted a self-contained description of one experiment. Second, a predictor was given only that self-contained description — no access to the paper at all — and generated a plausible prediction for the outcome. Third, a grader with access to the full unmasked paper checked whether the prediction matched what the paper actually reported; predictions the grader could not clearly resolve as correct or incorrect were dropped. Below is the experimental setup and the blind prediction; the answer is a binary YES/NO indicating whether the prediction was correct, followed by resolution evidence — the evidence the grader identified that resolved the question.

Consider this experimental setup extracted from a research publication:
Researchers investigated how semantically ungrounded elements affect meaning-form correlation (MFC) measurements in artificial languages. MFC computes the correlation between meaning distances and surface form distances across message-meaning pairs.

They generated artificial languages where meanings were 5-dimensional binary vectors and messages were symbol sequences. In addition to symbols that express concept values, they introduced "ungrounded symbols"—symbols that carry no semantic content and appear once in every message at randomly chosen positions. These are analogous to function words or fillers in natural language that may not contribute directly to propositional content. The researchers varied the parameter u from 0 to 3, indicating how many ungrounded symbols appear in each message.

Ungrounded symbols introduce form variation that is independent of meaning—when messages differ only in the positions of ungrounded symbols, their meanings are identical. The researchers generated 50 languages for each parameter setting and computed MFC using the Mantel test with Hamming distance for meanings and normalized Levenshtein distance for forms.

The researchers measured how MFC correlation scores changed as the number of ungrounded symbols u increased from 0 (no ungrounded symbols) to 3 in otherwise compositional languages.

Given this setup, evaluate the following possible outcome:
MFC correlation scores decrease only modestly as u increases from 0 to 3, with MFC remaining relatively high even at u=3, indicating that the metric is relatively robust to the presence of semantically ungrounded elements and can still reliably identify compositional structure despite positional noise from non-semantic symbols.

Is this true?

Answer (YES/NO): NO